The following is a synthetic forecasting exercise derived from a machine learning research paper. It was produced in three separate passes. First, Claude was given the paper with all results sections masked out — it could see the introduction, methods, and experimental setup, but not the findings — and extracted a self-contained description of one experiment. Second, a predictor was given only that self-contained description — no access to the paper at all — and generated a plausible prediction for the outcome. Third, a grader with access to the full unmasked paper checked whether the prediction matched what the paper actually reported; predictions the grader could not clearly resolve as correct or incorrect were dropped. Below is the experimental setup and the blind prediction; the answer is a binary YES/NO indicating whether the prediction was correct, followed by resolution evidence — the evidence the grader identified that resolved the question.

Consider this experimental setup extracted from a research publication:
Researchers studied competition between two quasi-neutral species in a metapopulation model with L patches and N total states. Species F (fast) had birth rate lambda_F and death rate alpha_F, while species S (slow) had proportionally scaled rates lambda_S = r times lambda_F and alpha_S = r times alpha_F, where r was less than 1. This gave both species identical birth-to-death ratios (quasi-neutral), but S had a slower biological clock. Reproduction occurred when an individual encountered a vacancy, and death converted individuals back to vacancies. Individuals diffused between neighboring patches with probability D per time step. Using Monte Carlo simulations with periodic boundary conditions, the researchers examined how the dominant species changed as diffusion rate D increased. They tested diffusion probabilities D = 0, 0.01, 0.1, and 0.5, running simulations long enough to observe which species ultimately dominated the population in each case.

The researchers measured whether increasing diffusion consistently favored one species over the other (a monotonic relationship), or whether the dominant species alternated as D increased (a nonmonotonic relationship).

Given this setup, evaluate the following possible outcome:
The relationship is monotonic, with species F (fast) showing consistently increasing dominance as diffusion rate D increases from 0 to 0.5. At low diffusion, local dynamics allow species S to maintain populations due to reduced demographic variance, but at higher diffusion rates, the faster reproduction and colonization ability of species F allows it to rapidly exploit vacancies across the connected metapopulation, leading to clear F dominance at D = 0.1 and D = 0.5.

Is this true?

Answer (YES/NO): NO